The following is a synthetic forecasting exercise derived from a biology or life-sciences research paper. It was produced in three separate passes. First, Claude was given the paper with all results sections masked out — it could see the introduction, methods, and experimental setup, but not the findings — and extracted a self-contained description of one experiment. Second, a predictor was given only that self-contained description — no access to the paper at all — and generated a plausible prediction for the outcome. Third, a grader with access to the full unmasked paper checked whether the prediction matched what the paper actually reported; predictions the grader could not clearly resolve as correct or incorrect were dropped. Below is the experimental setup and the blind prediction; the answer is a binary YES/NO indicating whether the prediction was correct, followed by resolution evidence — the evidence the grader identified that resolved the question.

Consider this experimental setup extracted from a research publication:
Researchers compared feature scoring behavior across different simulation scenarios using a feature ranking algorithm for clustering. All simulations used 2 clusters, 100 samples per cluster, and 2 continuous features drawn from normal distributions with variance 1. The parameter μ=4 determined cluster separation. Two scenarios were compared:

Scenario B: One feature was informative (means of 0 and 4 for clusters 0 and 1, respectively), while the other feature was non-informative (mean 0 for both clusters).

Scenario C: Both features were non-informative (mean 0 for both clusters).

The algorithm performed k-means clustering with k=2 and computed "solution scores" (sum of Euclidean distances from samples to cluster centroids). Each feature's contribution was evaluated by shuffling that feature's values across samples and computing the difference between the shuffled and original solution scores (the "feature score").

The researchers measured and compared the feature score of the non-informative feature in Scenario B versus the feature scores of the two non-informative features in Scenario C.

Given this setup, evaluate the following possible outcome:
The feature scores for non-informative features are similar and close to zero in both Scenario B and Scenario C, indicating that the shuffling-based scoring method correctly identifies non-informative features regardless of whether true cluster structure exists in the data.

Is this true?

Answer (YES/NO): NO